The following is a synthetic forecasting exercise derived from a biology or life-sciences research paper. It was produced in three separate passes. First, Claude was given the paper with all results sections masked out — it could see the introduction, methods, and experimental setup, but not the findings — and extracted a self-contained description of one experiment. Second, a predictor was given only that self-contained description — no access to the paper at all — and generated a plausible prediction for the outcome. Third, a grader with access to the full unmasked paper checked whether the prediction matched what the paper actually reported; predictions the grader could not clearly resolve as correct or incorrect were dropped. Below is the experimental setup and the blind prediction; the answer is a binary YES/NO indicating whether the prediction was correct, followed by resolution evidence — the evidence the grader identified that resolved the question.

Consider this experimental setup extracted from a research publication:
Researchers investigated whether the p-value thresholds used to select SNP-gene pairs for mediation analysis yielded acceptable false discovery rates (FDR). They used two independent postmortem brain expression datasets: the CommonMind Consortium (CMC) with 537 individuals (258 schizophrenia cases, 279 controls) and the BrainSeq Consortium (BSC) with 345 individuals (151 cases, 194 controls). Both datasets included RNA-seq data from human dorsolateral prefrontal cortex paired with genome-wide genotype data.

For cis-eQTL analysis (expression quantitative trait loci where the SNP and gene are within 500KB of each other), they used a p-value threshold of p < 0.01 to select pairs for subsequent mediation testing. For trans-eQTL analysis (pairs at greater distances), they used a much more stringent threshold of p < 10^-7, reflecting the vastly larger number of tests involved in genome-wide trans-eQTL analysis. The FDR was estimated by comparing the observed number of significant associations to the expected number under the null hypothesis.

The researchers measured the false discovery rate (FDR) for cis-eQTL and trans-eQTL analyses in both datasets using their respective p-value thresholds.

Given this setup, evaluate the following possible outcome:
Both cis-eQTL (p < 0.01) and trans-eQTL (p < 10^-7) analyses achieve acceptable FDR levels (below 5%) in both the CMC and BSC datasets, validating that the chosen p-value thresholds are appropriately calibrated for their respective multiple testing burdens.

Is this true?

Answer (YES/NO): NO